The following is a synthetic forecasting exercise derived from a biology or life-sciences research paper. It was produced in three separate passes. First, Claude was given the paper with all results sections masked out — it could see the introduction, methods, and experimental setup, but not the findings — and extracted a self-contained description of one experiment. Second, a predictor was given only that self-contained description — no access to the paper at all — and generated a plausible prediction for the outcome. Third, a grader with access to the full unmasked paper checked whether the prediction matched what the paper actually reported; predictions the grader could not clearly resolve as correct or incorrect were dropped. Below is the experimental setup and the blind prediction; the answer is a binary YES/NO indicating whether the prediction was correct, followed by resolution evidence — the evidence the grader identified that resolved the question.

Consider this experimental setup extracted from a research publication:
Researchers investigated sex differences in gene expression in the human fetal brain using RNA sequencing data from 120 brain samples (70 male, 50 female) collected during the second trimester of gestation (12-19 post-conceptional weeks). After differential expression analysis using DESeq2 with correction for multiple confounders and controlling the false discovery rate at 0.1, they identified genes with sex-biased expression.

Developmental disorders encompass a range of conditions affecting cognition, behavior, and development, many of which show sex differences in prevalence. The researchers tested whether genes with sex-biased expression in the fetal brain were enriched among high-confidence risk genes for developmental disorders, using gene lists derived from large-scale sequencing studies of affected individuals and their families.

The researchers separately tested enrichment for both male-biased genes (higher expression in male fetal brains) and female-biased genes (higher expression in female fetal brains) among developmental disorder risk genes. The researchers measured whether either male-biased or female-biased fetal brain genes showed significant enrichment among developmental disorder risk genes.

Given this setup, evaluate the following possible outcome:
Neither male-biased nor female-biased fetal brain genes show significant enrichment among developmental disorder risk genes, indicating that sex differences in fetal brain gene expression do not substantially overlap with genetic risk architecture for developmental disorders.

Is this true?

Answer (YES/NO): NO